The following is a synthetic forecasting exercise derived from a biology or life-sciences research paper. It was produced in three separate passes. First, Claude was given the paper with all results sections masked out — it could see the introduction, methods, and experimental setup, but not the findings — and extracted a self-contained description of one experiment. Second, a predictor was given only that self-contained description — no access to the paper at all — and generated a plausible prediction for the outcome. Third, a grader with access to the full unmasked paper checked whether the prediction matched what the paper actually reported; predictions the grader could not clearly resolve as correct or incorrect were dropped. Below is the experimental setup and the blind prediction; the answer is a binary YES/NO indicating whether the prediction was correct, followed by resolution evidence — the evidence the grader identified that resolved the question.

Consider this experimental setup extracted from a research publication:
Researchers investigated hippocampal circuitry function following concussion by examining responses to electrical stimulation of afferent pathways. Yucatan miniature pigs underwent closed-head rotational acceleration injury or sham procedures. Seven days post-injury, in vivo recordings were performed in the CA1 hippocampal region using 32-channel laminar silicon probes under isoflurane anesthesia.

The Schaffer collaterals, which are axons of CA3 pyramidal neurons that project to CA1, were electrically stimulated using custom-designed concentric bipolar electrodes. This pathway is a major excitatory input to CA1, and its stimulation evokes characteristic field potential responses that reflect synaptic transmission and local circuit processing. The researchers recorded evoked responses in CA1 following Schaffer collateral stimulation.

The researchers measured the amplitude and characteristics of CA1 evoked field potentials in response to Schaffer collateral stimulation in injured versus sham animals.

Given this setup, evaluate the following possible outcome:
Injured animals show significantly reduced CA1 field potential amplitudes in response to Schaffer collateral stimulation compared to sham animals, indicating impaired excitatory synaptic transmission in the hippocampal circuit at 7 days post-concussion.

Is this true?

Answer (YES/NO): NO